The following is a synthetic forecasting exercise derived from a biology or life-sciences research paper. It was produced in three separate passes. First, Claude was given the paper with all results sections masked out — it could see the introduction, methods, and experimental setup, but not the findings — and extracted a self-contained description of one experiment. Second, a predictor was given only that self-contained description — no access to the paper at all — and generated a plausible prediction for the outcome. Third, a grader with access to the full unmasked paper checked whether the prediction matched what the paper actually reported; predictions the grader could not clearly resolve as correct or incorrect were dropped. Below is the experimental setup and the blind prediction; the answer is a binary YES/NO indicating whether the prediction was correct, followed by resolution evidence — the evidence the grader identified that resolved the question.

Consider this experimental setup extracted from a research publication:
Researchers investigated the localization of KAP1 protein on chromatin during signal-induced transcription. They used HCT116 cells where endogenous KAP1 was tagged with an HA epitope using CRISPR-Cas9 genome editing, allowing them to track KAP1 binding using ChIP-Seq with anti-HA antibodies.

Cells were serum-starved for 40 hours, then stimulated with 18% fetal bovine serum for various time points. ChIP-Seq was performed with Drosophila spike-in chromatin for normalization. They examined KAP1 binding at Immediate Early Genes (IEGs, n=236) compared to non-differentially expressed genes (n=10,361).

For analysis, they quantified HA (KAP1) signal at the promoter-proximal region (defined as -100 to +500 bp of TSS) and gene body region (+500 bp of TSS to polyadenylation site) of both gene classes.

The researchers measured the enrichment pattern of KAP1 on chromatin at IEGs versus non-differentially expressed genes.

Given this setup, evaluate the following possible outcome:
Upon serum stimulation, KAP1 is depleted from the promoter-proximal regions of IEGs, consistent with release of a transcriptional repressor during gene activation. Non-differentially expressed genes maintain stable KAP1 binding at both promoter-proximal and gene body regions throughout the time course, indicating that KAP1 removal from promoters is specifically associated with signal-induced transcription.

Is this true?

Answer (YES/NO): NO